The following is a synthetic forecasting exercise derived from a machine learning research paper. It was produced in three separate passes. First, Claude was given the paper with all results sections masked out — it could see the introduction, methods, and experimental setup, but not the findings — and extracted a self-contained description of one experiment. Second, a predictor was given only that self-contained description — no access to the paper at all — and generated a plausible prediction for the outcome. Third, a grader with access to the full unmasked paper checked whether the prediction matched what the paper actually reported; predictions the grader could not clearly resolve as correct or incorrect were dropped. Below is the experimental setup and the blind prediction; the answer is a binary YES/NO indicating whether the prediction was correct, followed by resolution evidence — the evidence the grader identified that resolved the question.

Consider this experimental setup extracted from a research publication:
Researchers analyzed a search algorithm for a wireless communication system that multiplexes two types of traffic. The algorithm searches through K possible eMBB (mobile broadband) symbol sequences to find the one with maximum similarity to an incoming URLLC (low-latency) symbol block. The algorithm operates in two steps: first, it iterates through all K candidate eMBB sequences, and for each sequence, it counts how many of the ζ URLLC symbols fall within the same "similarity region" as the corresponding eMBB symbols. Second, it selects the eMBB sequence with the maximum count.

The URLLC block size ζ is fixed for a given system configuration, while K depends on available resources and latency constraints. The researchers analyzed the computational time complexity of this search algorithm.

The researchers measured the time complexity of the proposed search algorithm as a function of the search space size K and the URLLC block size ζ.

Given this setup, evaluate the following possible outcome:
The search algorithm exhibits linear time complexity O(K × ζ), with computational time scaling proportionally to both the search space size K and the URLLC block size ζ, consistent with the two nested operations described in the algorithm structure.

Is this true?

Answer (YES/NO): NO